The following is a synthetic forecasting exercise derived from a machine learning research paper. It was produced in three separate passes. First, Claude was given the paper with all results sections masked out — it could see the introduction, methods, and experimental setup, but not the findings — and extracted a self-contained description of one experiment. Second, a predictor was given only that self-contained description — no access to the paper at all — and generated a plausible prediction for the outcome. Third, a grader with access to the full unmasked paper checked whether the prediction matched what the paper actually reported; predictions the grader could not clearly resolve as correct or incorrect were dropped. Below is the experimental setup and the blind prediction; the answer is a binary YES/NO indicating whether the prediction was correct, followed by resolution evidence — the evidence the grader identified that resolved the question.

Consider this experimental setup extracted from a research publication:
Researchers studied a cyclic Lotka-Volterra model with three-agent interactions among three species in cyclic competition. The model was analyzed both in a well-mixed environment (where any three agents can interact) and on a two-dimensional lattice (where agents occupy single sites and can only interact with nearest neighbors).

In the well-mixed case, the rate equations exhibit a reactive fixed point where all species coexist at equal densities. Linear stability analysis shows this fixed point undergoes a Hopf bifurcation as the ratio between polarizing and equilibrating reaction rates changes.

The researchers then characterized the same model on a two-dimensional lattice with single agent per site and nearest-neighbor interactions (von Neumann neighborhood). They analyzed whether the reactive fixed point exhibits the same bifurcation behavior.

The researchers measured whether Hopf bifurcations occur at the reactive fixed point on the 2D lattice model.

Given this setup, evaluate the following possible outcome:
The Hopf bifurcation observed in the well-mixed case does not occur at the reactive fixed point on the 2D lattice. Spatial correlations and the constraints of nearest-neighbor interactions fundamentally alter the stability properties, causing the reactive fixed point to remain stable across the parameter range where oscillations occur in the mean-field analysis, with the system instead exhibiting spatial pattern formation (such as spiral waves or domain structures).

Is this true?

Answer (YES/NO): NO